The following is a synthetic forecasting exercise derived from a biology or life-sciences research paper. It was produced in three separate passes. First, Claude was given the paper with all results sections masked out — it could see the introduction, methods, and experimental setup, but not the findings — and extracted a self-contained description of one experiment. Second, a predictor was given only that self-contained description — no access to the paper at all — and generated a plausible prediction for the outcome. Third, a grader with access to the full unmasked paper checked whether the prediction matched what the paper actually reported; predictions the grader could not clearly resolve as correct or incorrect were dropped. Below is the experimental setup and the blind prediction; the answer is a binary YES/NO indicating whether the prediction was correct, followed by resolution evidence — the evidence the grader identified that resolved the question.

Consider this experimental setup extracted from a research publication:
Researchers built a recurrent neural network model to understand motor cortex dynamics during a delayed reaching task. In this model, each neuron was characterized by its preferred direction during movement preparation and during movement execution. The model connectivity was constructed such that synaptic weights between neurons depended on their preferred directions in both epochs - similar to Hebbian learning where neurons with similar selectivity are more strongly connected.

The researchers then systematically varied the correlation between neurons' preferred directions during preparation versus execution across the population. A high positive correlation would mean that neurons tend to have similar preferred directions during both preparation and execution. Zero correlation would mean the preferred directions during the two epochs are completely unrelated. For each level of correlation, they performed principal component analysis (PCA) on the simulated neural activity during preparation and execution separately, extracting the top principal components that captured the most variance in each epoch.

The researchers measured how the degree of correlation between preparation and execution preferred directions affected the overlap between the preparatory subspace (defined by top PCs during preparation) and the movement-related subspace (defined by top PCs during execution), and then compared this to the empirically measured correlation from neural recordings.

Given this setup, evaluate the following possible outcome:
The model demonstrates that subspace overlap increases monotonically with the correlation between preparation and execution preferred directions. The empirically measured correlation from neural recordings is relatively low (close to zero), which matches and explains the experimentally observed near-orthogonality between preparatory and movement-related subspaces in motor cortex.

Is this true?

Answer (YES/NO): NO